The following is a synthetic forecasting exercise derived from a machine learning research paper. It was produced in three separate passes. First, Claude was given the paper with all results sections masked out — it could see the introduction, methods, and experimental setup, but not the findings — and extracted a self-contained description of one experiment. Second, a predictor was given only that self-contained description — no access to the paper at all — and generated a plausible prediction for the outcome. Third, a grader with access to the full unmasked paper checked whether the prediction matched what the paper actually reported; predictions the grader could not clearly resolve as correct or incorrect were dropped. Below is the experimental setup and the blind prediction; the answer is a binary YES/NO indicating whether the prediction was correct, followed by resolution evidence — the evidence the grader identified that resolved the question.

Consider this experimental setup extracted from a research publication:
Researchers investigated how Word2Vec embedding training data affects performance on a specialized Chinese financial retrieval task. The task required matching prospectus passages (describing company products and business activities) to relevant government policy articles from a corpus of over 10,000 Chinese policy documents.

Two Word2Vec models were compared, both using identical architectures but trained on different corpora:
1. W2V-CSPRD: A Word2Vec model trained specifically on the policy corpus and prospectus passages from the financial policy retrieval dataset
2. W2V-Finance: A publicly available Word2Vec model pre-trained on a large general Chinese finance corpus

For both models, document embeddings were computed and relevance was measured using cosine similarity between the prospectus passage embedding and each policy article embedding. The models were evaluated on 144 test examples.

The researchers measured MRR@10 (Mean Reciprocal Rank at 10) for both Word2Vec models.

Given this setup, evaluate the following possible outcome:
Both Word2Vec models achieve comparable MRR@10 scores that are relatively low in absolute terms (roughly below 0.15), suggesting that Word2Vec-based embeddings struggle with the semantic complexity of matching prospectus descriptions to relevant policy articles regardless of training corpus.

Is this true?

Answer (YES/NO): NO